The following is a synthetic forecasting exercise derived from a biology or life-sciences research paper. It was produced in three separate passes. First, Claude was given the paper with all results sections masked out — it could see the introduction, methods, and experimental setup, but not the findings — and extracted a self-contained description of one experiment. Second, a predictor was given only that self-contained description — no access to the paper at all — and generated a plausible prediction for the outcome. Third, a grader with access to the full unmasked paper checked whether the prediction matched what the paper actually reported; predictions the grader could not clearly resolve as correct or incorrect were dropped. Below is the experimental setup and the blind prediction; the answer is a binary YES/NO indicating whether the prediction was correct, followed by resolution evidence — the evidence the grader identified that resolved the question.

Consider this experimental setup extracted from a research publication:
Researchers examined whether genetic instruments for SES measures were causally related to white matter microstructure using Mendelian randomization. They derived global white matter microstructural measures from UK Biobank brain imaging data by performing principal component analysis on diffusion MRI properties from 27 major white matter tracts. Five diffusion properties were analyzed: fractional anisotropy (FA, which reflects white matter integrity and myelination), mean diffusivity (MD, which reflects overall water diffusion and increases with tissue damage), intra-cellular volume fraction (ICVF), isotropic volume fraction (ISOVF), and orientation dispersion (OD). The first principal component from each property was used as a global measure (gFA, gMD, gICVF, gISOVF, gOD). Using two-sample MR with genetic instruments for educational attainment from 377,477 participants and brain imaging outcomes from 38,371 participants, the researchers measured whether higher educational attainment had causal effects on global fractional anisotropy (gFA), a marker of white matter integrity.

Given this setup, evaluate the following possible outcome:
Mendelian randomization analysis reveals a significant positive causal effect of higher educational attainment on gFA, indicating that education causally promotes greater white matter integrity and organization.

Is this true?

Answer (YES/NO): NO